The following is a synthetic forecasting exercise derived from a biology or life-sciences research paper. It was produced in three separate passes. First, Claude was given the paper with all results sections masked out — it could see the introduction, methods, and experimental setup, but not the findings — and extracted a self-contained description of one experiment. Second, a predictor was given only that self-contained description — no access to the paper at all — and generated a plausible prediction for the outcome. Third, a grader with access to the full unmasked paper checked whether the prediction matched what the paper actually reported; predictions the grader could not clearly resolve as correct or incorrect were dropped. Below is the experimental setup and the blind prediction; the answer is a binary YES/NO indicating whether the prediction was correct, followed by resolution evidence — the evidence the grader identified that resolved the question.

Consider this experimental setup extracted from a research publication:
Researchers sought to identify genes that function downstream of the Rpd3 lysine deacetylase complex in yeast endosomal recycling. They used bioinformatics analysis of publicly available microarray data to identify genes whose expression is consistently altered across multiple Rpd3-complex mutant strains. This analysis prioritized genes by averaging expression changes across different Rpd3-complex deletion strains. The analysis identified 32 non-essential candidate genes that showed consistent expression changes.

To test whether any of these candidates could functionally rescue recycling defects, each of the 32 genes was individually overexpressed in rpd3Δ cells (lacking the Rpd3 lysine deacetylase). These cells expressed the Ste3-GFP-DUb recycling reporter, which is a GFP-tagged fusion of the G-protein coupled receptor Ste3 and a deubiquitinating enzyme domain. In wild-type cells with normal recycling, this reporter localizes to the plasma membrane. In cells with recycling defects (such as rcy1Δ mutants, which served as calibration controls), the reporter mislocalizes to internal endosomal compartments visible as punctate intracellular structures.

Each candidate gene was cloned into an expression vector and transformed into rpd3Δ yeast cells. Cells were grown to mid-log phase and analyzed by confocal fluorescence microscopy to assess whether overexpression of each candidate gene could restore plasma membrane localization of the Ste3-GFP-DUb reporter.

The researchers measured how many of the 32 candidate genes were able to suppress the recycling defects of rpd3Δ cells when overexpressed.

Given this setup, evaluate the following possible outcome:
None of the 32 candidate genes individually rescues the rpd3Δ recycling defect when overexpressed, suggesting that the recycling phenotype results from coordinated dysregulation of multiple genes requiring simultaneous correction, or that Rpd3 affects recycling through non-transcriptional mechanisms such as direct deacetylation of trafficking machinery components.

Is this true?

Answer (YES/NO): NO